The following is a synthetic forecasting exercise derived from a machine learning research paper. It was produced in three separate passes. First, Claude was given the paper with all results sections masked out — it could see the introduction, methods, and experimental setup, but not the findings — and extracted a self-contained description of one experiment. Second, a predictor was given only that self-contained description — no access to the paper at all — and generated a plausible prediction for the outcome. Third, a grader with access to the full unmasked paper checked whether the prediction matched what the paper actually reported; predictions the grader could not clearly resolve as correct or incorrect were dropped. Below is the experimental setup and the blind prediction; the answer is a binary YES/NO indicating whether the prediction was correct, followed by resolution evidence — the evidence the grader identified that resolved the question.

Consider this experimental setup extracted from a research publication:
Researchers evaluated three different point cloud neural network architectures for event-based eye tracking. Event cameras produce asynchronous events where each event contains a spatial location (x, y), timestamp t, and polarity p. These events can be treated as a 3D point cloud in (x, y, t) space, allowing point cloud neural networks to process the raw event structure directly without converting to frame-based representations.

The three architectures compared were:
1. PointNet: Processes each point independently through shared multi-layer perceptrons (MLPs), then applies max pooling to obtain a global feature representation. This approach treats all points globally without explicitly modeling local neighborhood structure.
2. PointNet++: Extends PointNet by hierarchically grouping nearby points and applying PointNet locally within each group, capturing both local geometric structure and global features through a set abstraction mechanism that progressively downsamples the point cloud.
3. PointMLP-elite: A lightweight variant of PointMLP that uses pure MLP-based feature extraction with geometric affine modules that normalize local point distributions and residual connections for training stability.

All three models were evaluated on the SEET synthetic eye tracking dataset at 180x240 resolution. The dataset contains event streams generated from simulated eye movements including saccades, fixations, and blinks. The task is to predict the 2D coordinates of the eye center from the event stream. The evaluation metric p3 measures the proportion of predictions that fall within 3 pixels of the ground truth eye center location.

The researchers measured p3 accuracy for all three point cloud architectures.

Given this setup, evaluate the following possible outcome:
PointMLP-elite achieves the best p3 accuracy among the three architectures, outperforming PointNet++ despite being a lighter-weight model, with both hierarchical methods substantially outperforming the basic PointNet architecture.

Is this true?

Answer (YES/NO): YES